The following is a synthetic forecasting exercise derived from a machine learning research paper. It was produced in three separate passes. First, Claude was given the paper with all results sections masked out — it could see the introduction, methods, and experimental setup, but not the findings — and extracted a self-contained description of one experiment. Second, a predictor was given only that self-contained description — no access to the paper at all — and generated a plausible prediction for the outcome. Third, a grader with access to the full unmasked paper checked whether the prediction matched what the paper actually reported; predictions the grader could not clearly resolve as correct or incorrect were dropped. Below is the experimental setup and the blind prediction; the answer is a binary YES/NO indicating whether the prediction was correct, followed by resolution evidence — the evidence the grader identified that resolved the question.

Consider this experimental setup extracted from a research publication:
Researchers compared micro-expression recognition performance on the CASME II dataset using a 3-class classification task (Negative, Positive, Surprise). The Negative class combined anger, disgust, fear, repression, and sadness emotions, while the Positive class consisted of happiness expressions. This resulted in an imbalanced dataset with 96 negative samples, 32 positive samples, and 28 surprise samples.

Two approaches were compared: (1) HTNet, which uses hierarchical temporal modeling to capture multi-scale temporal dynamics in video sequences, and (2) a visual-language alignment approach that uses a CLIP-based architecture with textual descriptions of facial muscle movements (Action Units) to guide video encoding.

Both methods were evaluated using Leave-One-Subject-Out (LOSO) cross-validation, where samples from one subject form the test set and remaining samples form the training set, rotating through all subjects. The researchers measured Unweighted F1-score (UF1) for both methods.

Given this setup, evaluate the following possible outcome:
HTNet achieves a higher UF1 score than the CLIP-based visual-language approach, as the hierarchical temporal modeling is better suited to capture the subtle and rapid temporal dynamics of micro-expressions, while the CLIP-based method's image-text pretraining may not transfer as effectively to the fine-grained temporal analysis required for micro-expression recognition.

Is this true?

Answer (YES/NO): YES